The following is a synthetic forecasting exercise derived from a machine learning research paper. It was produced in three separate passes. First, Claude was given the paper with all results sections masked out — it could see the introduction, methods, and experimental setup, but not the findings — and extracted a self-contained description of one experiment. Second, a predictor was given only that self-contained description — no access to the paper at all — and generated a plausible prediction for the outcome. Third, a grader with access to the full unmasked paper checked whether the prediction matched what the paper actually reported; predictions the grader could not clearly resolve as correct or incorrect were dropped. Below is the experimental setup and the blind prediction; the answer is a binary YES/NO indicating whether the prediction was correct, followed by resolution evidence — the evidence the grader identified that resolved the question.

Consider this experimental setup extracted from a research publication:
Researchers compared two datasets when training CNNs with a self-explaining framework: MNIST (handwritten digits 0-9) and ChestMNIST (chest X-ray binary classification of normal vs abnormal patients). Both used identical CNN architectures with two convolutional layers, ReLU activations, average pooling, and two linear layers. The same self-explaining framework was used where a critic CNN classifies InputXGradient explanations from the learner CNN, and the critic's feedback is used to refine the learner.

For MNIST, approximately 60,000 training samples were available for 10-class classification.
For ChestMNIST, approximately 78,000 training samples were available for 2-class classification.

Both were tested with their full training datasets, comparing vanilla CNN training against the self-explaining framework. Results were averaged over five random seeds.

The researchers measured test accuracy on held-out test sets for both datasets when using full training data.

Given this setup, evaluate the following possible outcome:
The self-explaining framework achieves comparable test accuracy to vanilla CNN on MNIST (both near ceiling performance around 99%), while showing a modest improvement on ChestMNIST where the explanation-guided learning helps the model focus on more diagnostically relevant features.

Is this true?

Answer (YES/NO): YES